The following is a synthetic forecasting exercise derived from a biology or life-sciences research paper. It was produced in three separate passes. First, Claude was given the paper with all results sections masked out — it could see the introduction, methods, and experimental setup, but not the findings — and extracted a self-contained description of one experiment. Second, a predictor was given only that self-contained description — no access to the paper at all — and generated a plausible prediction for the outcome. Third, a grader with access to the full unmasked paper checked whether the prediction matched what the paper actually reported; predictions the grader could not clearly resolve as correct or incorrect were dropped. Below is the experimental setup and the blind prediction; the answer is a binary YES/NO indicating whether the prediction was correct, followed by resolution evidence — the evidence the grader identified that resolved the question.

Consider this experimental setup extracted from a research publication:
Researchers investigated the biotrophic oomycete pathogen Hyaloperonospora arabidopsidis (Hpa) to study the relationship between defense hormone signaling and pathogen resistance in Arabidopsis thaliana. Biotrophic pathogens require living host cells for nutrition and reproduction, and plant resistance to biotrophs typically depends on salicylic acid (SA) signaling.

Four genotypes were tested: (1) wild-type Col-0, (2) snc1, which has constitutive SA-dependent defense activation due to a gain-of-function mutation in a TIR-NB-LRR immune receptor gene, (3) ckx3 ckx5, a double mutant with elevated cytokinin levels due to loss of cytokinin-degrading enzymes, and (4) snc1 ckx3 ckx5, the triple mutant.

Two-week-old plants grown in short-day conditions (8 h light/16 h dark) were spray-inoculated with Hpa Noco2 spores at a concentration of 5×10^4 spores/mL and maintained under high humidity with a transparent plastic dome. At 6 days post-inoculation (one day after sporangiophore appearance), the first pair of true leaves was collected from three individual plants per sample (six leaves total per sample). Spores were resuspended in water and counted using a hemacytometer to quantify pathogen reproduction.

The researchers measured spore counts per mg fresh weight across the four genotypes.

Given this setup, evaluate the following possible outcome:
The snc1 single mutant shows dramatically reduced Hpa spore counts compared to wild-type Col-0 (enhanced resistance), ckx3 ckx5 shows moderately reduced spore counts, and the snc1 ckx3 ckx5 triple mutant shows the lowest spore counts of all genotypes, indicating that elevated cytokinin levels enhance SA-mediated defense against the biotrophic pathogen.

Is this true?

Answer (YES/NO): NO